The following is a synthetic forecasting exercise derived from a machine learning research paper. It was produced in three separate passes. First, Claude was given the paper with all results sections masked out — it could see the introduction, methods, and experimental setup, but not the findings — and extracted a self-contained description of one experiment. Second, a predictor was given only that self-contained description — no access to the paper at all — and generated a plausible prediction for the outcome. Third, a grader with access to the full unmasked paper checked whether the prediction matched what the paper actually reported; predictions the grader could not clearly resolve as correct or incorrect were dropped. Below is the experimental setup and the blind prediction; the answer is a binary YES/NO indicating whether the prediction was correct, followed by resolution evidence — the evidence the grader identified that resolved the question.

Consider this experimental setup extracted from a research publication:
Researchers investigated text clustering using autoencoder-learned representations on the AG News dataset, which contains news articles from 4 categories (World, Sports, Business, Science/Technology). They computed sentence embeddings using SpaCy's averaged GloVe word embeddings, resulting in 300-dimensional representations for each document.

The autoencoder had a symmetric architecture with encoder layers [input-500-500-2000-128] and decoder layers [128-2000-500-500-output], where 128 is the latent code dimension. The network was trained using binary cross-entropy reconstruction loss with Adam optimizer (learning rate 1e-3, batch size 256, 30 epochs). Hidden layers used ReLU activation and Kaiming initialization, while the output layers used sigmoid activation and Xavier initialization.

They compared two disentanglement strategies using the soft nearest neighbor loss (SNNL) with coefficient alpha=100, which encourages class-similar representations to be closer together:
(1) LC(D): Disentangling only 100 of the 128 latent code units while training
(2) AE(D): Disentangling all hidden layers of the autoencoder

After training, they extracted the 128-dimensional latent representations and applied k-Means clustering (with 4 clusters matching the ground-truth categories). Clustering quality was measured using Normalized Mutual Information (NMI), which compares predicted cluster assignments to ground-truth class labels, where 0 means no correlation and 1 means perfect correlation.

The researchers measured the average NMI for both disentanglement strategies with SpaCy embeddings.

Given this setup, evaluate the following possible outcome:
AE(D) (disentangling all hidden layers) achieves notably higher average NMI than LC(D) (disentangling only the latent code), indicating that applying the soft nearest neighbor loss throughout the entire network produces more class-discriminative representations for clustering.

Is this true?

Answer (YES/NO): NO